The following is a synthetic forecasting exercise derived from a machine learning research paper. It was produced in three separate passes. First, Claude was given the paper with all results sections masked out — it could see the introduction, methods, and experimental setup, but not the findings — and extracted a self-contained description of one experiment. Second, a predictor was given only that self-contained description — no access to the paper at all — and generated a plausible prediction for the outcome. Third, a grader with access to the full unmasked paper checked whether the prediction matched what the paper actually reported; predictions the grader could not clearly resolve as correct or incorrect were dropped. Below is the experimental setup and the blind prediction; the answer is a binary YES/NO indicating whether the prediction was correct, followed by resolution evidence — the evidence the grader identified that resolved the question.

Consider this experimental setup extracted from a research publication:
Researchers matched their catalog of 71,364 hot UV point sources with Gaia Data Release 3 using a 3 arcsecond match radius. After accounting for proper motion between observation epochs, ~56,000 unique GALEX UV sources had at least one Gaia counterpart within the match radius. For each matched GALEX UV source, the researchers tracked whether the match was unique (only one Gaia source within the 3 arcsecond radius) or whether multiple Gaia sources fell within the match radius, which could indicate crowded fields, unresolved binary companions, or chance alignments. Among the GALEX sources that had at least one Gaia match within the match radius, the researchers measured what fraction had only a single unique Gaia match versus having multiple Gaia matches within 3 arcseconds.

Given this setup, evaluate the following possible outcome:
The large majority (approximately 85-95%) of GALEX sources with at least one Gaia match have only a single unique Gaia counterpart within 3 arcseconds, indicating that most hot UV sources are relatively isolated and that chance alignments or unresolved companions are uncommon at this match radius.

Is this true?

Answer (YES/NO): YES